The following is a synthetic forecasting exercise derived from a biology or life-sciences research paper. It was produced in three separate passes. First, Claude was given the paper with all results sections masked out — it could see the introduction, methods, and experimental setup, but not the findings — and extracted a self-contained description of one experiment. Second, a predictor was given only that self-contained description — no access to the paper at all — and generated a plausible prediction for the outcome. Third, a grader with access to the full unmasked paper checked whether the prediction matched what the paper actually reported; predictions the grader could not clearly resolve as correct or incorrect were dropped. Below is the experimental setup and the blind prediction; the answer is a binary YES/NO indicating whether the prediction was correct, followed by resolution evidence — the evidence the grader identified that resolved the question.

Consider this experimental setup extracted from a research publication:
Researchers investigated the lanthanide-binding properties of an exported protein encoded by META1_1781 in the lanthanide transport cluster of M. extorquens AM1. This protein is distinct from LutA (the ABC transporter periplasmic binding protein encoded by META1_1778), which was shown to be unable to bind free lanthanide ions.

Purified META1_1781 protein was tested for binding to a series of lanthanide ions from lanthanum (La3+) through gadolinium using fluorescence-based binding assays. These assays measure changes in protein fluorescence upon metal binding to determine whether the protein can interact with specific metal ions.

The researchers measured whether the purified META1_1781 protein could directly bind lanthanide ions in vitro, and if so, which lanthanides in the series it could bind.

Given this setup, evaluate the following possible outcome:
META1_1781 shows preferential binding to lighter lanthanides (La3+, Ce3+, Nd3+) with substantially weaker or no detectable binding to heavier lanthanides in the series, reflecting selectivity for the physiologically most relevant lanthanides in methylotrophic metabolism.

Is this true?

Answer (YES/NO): NO